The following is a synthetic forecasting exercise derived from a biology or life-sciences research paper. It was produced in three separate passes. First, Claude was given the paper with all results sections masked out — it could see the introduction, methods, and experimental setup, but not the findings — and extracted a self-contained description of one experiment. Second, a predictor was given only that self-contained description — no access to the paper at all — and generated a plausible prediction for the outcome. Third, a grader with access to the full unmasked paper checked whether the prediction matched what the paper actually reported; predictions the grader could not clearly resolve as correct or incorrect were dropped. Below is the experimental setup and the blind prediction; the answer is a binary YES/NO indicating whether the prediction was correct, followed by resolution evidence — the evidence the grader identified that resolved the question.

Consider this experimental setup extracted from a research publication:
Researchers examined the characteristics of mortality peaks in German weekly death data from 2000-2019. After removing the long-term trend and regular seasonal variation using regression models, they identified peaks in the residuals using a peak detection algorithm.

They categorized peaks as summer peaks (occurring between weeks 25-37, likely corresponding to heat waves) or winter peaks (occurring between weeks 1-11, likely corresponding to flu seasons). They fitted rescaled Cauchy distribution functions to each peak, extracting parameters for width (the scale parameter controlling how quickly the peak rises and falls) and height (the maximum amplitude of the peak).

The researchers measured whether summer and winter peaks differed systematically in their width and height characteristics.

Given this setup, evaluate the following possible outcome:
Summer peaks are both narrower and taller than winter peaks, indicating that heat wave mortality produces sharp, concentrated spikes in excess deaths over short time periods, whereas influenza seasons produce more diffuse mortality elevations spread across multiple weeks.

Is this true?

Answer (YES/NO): NO